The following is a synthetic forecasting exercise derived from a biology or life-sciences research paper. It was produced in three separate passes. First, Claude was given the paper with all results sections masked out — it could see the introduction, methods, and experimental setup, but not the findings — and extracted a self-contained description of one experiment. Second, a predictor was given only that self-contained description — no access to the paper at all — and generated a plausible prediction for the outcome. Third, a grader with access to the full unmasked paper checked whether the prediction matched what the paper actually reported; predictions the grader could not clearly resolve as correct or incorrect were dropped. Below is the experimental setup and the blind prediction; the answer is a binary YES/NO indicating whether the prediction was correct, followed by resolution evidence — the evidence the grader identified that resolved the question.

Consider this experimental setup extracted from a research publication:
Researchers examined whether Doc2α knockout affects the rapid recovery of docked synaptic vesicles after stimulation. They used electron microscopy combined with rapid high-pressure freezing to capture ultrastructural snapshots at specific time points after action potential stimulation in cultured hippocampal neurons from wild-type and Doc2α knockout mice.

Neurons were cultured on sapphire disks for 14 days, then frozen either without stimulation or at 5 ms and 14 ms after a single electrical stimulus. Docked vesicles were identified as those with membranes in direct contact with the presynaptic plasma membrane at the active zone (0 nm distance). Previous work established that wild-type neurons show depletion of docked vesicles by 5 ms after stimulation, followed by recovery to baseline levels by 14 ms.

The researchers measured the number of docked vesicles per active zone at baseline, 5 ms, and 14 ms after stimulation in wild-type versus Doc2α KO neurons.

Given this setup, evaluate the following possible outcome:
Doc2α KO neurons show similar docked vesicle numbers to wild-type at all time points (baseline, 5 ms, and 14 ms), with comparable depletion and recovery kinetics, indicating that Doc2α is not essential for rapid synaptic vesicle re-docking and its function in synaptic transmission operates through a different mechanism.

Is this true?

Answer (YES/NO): NO